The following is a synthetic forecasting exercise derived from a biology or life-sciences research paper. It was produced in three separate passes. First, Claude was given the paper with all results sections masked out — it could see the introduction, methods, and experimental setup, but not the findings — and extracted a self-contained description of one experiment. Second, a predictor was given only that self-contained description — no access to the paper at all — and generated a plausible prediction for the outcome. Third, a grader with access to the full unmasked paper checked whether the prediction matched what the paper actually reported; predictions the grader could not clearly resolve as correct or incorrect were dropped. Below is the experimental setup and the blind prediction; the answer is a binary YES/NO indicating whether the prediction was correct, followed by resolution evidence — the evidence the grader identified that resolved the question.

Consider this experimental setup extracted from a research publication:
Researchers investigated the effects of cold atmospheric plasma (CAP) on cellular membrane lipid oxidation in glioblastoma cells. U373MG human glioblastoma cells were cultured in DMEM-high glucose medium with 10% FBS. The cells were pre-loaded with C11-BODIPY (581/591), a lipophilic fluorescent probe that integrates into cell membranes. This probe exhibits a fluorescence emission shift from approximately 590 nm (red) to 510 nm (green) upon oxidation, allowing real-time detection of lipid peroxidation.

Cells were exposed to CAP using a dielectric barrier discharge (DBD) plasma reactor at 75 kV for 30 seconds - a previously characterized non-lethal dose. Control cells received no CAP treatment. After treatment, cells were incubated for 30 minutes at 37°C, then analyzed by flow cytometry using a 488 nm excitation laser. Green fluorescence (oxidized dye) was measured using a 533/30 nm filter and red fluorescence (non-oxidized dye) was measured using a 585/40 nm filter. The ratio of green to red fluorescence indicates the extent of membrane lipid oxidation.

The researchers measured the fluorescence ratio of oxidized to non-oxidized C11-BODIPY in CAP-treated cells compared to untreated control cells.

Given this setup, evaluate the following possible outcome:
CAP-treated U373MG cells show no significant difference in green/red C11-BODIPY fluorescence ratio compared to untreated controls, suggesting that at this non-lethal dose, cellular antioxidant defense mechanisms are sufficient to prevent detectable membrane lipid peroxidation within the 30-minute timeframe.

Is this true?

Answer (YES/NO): NO